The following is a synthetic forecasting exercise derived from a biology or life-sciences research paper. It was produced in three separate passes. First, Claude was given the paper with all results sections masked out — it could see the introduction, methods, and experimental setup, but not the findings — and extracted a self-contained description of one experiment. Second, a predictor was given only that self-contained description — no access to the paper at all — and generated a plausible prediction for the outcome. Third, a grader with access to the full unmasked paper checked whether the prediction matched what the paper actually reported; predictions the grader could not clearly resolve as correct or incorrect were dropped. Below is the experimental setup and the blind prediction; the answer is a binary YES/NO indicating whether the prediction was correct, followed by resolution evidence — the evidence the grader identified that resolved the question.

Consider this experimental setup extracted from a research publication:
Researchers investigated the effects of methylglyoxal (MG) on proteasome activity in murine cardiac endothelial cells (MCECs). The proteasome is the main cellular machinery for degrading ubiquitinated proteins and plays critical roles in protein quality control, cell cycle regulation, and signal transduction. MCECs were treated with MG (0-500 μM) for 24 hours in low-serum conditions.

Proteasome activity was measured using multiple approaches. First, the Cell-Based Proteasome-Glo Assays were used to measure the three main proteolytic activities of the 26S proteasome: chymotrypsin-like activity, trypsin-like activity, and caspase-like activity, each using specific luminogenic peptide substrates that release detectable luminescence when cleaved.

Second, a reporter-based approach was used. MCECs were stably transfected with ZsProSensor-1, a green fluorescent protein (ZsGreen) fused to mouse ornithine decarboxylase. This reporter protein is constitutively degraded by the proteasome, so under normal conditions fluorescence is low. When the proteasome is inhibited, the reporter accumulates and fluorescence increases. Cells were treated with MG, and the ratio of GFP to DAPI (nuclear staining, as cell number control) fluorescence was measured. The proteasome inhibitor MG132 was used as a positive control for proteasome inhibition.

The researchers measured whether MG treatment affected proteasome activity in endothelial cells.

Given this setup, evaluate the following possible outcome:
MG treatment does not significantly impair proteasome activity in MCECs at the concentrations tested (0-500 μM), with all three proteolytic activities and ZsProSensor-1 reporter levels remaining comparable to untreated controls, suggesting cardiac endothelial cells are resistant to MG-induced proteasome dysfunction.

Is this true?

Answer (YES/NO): NO